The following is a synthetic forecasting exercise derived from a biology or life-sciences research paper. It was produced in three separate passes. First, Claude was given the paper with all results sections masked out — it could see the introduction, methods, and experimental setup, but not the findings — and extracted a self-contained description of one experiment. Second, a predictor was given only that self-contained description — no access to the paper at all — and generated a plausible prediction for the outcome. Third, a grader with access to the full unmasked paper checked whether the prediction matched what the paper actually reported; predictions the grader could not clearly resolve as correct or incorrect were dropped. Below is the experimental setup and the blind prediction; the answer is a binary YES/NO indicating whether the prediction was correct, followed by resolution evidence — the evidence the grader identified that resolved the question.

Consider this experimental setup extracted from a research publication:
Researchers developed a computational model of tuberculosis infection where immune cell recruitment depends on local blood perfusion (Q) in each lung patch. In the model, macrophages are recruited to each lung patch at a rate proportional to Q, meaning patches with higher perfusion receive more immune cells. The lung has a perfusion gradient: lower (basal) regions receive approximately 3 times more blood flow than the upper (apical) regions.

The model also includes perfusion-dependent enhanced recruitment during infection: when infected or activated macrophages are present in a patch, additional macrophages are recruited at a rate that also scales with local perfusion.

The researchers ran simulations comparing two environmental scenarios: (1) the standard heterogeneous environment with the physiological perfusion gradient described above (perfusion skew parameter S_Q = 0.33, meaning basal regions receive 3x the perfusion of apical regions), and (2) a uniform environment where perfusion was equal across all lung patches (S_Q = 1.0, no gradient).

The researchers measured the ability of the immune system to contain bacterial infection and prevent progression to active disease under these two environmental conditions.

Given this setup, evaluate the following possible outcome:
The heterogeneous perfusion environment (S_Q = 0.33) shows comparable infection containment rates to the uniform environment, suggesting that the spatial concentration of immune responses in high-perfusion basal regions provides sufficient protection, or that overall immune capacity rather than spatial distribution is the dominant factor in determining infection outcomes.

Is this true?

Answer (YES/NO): NO